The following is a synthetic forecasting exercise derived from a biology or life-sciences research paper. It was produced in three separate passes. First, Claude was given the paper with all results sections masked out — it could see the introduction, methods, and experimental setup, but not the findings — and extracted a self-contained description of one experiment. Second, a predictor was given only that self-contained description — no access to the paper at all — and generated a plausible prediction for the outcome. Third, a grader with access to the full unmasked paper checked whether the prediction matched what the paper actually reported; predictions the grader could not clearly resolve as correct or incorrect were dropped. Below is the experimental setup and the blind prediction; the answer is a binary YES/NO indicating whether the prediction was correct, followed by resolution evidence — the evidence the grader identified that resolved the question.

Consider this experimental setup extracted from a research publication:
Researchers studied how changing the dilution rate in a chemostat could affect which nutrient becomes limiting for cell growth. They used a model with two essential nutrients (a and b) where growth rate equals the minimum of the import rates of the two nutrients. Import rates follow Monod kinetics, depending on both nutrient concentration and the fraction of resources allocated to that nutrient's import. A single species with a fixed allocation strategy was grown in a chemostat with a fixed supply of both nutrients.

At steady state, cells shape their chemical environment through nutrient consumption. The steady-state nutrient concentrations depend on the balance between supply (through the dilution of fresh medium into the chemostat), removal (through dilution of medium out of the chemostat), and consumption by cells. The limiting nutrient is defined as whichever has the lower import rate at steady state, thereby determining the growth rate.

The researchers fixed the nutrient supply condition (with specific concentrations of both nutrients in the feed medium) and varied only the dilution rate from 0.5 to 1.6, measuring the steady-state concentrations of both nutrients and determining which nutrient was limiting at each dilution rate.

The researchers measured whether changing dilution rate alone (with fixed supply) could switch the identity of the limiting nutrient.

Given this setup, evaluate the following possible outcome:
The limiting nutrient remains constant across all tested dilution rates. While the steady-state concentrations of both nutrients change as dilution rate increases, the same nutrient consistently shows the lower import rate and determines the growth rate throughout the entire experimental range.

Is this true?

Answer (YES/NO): NO